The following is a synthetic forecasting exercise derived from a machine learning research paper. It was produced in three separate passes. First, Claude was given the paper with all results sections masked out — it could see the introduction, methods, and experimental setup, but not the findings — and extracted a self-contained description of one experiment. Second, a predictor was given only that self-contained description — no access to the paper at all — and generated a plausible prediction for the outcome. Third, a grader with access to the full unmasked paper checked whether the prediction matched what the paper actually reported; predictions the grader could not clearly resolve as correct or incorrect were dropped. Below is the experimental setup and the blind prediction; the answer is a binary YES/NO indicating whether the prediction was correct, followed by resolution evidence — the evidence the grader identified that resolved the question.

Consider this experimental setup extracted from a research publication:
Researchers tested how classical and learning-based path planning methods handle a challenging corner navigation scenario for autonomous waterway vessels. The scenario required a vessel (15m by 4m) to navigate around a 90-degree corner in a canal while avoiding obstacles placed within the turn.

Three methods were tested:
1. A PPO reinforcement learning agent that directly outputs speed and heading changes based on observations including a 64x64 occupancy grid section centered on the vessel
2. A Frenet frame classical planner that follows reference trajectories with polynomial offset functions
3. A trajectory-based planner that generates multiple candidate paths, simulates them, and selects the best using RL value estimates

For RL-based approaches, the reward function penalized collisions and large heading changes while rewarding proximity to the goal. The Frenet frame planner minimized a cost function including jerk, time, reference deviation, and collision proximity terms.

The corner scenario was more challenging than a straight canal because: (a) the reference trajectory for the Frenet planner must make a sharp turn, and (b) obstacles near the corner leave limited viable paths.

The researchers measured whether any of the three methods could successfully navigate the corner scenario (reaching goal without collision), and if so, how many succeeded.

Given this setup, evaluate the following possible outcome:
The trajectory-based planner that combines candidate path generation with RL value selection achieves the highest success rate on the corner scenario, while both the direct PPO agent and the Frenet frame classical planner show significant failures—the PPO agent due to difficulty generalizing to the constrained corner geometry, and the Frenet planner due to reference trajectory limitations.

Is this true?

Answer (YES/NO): YES